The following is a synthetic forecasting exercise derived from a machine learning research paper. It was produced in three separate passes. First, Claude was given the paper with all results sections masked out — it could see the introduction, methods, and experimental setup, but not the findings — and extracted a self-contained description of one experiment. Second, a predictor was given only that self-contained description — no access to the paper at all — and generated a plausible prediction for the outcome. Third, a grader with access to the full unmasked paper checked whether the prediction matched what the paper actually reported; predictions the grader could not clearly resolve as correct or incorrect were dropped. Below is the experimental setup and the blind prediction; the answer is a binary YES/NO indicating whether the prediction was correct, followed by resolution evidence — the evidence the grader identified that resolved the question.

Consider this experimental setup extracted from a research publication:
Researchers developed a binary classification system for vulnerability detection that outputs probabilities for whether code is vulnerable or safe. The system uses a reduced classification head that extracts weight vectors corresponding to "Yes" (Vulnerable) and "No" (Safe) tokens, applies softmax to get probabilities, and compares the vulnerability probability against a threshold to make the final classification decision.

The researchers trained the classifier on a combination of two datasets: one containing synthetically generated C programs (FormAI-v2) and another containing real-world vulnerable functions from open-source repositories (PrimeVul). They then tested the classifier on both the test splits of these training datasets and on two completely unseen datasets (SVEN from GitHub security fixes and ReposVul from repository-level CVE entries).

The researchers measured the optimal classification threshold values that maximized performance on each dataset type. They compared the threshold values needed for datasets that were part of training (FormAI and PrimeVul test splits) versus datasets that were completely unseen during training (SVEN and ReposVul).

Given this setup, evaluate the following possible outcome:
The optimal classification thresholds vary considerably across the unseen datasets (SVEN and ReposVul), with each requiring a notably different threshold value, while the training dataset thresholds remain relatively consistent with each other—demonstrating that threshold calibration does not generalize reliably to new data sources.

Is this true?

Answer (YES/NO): YES